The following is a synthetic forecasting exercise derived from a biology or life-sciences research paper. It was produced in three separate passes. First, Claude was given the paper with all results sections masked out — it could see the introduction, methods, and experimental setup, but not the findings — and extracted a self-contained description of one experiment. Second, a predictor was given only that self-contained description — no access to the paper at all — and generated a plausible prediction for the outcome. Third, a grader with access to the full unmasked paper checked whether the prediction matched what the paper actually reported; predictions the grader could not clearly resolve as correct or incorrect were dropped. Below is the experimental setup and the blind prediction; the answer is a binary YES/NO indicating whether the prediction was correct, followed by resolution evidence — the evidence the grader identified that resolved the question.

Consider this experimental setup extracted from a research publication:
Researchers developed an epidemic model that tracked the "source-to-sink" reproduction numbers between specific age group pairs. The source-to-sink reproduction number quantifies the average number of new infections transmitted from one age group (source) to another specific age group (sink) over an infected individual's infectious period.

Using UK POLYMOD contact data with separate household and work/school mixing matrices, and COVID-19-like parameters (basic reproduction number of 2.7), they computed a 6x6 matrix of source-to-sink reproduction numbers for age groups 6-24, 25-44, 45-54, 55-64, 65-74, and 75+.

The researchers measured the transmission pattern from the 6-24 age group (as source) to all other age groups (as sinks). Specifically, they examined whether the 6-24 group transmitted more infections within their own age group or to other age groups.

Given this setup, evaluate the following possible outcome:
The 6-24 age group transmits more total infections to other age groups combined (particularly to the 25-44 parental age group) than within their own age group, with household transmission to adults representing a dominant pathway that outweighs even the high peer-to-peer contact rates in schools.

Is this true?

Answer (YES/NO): NO